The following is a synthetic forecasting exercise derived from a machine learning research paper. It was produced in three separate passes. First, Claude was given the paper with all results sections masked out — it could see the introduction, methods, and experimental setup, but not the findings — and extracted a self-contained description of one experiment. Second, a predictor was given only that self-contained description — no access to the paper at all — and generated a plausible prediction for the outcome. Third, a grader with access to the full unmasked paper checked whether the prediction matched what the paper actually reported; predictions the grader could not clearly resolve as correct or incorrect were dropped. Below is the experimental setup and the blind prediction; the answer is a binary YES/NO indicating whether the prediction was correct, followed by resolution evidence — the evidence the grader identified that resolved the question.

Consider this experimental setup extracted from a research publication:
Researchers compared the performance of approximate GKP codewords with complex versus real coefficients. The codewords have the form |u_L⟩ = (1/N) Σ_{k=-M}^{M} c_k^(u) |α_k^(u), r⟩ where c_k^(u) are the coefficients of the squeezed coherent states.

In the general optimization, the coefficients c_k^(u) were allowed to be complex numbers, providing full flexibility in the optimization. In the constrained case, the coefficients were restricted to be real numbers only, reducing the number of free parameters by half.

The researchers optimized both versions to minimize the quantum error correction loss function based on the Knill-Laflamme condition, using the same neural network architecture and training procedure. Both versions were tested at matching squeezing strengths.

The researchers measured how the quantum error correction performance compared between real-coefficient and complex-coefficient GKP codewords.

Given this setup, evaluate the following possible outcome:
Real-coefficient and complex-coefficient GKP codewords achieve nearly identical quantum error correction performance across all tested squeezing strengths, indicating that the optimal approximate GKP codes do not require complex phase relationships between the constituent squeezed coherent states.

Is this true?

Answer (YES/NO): NO